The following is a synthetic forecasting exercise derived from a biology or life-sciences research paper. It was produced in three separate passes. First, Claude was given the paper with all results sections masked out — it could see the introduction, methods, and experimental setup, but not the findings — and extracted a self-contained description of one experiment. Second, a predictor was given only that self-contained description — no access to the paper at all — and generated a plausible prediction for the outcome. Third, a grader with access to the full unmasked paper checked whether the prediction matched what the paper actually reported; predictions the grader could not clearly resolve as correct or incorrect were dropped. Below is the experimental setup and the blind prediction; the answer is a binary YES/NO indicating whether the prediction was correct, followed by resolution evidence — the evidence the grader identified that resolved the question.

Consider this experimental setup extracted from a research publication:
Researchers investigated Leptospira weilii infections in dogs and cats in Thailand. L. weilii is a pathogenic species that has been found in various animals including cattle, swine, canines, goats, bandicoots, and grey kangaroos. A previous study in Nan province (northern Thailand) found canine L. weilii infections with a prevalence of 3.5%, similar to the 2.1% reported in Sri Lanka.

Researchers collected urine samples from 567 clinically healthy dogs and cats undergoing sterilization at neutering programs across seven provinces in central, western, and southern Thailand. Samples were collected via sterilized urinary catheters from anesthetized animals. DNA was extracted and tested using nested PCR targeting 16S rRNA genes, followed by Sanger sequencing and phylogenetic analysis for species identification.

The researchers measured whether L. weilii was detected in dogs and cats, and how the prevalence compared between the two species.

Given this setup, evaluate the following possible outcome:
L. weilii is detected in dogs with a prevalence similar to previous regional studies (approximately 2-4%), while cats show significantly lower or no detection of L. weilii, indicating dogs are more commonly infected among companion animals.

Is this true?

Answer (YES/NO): NO